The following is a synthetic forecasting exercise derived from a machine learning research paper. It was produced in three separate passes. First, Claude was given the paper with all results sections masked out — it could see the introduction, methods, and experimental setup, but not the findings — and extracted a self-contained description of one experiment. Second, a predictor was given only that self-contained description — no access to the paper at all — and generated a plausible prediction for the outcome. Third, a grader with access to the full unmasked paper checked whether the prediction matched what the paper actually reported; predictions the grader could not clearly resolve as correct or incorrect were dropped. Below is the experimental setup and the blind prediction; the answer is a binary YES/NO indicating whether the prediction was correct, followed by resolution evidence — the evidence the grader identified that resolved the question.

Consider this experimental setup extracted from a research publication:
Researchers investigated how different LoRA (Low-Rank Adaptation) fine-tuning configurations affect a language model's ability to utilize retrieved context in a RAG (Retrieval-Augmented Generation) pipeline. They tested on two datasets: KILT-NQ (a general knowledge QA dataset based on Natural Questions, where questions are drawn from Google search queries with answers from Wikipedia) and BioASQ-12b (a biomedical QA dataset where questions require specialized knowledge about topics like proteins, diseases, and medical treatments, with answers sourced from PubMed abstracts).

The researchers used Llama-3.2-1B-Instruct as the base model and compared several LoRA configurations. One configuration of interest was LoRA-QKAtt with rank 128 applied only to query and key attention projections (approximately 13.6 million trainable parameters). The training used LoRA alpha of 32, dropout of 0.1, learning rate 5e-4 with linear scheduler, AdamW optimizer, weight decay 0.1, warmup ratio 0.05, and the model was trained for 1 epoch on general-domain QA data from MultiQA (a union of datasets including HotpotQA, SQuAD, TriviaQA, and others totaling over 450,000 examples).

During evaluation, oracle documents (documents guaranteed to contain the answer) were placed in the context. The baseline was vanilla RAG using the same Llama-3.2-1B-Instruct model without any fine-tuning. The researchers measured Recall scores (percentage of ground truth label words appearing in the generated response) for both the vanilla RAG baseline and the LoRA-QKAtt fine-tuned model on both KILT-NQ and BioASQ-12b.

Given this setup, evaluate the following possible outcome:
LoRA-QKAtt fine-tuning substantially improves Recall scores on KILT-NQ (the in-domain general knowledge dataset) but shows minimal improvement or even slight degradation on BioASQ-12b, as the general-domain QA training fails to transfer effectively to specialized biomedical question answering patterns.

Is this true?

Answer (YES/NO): NO